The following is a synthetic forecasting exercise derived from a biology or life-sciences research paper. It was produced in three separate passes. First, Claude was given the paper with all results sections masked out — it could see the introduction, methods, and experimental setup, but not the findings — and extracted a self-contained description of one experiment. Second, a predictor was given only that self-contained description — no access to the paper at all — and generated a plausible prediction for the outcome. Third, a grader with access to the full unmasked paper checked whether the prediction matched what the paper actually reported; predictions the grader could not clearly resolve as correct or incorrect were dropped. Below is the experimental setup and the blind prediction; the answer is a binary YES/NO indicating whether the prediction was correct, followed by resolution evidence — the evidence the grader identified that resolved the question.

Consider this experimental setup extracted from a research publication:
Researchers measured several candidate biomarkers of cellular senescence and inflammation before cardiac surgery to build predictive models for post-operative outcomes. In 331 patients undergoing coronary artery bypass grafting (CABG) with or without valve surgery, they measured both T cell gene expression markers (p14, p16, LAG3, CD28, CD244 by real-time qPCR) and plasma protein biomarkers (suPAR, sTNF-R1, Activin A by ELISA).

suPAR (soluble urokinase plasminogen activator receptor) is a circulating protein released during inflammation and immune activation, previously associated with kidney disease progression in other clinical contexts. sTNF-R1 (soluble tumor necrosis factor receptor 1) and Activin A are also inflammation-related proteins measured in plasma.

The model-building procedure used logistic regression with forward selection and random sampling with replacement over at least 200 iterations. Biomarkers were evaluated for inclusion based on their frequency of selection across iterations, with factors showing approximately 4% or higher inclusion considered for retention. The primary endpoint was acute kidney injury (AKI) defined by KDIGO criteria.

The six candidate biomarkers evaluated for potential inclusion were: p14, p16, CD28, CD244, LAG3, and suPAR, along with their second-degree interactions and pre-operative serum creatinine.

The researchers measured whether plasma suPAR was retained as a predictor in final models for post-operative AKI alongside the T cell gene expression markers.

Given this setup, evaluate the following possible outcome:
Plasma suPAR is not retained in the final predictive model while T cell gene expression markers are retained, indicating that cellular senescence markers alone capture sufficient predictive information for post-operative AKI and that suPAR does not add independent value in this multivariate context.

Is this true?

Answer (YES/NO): NO